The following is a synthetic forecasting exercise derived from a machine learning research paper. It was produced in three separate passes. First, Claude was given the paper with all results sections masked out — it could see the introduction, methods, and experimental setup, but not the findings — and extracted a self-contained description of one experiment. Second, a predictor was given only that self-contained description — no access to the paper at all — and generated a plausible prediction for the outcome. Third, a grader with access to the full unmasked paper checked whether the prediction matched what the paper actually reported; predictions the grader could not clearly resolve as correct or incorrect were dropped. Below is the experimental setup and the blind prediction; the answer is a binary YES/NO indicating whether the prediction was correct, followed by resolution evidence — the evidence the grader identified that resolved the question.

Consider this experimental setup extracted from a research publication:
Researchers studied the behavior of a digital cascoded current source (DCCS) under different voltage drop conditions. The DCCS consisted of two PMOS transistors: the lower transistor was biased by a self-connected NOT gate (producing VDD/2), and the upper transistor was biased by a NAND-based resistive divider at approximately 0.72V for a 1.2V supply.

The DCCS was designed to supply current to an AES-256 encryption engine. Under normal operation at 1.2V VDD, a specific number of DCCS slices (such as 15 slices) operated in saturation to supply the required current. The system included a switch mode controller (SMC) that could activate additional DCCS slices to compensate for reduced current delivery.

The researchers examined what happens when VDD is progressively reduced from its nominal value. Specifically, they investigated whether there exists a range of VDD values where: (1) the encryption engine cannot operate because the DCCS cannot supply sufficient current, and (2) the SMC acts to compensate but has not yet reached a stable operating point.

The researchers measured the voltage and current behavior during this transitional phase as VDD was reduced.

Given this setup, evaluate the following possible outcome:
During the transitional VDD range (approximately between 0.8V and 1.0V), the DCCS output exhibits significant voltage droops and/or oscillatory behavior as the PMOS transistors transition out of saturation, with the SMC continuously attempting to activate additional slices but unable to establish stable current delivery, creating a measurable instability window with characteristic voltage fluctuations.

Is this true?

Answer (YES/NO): NO